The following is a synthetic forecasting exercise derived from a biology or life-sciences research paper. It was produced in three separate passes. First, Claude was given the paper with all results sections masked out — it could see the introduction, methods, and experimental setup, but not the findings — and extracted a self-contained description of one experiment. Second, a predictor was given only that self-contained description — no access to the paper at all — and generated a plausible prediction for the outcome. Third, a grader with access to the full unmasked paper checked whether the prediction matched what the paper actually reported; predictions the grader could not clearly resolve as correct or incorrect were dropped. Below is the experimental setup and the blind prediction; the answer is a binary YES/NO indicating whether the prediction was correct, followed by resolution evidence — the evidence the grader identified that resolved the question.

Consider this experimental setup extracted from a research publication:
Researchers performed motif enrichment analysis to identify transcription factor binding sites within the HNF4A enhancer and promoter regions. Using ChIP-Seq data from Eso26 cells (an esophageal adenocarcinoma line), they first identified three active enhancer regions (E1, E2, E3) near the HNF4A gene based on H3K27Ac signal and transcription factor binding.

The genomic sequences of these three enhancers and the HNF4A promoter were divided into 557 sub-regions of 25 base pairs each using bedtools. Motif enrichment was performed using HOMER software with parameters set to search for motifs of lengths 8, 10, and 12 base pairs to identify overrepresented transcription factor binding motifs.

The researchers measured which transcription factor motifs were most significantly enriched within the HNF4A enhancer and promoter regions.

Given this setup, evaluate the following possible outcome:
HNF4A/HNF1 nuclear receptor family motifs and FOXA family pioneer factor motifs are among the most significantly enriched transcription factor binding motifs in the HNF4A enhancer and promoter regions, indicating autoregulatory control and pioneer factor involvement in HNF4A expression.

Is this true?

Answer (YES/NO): NO